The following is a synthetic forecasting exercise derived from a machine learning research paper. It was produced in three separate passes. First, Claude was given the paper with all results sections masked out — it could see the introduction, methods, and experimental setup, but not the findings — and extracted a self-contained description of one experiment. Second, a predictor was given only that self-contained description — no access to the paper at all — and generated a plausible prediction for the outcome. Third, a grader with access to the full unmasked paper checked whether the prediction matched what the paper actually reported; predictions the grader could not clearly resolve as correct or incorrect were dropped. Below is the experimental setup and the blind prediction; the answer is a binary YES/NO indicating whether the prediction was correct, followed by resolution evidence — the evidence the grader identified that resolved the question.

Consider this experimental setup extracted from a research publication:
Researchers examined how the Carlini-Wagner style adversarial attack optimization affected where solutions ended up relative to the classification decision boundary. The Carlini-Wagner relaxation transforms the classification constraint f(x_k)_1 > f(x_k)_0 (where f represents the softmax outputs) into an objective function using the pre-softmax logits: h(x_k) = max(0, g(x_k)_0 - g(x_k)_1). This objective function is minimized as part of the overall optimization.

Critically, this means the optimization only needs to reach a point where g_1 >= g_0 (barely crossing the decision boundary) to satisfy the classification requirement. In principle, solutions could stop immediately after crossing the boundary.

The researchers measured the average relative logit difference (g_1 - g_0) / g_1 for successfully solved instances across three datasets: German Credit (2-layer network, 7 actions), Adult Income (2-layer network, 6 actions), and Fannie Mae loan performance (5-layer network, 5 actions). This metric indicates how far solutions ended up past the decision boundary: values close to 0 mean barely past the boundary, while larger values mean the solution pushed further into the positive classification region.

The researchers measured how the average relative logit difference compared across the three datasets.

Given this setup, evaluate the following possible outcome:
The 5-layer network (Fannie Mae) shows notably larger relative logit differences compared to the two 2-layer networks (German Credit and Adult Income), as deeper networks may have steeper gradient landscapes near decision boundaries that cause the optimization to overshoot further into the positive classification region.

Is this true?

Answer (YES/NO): NO